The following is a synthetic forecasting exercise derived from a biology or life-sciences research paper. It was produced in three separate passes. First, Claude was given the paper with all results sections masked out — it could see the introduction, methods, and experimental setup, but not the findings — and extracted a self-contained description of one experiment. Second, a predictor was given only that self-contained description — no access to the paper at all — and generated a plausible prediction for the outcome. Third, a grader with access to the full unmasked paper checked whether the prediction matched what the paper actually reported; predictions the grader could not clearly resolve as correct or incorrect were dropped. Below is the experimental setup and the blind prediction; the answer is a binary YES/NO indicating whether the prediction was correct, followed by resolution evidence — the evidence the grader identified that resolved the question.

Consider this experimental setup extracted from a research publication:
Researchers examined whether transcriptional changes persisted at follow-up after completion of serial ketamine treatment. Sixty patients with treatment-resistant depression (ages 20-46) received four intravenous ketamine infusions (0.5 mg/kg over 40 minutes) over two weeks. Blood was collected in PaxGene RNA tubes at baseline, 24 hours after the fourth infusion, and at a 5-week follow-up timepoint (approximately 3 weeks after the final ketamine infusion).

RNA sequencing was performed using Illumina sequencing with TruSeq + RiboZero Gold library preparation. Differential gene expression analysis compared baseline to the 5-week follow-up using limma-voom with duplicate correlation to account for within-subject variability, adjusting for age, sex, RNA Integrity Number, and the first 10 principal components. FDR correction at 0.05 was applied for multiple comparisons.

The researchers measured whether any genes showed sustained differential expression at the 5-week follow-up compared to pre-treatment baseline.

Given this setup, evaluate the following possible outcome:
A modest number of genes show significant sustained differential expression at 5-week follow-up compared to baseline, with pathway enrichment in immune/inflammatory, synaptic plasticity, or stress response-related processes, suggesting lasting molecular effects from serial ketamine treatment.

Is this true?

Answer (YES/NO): NO